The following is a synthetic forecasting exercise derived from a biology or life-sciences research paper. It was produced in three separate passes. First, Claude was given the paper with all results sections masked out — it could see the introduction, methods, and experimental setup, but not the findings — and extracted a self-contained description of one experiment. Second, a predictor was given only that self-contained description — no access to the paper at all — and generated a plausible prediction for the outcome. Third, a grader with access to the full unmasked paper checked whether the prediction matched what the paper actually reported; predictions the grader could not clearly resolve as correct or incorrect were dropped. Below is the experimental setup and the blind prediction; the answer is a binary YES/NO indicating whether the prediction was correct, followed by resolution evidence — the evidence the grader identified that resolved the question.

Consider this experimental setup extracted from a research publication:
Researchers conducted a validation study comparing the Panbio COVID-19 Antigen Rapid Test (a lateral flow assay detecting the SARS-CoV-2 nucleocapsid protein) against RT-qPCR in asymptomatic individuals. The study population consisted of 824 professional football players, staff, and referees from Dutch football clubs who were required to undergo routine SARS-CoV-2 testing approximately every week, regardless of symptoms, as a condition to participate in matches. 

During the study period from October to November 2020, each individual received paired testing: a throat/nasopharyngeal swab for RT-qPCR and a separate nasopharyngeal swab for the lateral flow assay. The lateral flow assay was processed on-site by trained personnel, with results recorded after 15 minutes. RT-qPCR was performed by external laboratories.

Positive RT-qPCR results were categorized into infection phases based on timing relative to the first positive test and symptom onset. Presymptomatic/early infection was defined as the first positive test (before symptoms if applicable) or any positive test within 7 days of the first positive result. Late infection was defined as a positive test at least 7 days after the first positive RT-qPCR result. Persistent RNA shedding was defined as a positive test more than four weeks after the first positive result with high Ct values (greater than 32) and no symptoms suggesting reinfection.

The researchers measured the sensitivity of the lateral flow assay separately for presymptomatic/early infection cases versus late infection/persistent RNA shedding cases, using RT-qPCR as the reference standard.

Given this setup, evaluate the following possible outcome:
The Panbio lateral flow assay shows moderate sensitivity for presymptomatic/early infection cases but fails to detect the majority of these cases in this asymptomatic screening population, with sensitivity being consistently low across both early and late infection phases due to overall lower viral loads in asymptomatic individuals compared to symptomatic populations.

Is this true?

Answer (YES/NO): NO